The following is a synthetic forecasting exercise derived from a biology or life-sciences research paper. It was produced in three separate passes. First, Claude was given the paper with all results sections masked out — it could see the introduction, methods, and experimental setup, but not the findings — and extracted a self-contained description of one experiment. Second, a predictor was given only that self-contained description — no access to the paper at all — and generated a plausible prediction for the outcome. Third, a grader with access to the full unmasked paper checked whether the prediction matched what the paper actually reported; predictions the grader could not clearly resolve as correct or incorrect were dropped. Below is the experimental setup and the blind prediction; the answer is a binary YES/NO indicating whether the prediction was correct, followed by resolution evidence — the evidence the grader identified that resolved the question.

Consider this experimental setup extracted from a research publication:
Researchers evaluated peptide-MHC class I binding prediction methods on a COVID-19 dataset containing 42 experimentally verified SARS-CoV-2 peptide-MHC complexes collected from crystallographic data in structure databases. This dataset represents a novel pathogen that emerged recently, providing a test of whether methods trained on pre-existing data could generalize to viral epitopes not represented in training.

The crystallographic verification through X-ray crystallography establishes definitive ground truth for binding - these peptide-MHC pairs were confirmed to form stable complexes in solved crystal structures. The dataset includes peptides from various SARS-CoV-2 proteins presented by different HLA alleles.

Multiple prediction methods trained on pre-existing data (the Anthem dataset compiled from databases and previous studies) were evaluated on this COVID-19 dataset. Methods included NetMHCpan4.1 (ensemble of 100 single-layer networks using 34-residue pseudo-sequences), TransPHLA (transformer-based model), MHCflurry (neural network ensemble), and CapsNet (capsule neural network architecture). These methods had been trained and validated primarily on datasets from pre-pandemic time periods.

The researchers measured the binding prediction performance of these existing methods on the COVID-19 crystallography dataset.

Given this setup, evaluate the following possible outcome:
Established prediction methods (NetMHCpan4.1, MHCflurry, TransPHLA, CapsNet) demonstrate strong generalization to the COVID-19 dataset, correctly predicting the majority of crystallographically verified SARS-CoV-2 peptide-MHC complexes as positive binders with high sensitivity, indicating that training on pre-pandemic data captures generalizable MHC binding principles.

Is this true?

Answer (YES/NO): NO